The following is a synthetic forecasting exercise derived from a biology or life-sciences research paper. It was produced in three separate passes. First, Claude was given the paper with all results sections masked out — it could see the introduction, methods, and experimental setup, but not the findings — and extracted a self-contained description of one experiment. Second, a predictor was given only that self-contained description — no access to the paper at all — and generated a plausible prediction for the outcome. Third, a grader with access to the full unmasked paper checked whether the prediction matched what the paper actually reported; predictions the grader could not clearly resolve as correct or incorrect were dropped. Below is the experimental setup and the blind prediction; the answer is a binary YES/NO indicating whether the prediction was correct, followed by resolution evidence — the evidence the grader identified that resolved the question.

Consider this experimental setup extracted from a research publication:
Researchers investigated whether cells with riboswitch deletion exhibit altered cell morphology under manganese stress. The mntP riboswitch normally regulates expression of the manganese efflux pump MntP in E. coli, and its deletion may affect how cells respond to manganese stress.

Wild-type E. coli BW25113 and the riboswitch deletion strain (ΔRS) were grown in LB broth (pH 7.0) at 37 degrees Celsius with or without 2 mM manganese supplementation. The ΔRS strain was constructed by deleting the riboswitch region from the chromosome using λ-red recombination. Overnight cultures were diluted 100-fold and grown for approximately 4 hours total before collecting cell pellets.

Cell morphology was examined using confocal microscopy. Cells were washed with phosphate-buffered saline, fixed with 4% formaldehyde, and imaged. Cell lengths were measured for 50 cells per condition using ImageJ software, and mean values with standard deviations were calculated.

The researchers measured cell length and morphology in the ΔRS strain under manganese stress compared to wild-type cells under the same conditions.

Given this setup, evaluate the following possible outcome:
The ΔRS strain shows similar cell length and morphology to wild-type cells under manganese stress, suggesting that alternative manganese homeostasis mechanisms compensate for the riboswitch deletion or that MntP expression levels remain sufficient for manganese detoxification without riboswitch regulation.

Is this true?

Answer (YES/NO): NO